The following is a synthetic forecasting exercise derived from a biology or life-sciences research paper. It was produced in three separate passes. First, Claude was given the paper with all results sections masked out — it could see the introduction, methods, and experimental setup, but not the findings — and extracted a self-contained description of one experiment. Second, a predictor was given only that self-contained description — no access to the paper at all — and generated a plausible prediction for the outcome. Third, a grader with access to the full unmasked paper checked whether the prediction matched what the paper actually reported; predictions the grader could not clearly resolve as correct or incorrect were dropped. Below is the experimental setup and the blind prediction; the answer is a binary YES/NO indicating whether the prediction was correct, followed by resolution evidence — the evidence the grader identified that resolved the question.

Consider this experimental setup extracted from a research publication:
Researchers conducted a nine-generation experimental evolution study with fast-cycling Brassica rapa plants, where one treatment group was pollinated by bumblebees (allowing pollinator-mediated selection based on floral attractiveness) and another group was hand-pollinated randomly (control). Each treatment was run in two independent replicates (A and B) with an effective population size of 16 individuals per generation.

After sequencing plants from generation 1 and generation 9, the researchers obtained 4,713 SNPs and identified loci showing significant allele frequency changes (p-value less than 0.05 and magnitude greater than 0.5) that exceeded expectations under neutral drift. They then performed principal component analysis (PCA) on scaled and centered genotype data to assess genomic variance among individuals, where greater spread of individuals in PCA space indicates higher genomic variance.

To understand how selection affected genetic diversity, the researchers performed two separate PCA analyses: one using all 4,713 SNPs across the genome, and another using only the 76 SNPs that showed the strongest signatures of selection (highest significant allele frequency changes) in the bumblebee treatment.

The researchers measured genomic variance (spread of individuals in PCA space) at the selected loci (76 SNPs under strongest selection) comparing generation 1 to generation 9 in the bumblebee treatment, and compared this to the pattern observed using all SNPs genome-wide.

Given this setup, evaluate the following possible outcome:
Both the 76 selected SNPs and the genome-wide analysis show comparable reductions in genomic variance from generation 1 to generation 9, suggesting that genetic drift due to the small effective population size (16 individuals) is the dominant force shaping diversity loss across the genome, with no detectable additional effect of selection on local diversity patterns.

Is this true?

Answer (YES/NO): NO